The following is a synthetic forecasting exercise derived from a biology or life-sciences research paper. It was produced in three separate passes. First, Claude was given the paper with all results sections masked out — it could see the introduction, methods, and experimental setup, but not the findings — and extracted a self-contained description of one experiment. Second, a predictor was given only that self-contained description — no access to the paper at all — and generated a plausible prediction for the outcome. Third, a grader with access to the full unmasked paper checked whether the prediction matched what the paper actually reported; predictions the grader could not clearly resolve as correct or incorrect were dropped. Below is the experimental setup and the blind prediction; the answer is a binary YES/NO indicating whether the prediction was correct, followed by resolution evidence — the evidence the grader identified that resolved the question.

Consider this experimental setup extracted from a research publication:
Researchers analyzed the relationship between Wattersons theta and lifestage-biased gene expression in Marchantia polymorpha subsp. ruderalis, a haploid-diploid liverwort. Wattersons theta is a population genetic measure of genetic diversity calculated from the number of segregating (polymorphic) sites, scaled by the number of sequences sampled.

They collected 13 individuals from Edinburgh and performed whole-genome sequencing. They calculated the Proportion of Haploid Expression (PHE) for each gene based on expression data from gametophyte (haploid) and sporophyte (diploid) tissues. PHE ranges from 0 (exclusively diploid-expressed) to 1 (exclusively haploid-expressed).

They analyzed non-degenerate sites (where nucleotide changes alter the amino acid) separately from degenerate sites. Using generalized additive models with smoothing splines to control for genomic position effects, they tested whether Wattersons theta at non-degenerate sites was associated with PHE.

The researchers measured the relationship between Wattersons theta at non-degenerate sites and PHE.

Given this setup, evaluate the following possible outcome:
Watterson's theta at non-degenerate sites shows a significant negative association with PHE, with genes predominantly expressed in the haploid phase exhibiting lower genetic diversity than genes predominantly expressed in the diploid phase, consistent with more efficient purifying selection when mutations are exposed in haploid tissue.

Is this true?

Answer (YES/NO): YES